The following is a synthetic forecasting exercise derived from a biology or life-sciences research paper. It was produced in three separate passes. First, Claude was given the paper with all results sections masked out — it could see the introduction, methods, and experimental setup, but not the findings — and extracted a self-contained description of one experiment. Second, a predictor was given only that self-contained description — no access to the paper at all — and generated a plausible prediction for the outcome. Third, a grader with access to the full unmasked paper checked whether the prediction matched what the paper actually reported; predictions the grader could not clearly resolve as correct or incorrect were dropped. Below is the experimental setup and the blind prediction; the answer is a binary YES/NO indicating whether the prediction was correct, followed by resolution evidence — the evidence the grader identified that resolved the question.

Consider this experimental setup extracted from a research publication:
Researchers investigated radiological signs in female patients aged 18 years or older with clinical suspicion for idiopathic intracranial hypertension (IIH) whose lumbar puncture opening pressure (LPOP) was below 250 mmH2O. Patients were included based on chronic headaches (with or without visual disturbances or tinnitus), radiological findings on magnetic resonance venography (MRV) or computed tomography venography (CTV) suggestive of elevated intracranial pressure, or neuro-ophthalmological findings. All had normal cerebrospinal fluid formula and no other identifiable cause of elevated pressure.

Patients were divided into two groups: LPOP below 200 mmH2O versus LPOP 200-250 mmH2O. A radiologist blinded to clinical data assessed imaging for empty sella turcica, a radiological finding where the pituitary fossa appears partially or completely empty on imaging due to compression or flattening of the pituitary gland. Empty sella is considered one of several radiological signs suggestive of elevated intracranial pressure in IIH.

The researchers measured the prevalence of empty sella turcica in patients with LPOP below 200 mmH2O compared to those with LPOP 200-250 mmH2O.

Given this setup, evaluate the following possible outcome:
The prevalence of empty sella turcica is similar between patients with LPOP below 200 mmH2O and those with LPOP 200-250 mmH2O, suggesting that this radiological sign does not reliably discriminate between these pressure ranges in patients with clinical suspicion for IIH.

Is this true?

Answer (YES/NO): NO